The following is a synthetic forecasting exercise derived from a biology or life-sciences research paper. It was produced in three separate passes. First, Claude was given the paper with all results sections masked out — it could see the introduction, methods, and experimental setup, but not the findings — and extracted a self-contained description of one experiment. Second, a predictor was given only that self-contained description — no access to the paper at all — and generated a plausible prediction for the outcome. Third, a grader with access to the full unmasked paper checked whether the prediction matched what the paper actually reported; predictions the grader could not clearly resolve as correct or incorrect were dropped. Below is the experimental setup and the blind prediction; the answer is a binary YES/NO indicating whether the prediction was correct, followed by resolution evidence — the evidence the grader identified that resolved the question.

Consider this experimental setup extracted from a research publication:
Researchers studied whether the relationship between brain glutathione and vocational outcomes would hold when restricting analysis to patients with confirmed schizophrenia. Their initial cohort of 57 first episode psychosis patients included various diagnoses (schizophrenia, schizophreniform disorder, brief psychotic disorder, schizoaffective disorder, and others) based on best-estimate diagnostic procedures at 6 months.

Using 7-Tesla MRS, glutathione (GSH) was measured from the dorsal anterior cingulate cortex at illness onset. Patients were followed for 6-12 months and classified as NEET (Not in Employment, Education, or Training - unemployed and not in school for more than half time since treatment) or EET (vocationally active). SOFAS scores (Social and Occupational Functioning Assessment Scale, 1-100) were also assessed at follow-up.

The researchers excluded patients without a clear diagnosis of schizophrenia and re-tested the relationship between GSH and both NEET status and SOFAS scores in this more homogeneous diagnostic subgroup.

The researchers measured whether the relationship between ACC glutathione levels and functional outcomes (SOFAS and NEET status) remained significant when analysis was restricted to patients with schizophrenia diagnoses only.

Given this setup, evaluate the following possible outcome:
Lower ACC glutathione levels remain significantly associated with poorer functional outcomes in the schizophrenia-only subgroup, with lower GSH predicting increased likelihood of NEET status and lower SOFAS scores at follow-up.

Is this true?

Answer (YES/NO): NO